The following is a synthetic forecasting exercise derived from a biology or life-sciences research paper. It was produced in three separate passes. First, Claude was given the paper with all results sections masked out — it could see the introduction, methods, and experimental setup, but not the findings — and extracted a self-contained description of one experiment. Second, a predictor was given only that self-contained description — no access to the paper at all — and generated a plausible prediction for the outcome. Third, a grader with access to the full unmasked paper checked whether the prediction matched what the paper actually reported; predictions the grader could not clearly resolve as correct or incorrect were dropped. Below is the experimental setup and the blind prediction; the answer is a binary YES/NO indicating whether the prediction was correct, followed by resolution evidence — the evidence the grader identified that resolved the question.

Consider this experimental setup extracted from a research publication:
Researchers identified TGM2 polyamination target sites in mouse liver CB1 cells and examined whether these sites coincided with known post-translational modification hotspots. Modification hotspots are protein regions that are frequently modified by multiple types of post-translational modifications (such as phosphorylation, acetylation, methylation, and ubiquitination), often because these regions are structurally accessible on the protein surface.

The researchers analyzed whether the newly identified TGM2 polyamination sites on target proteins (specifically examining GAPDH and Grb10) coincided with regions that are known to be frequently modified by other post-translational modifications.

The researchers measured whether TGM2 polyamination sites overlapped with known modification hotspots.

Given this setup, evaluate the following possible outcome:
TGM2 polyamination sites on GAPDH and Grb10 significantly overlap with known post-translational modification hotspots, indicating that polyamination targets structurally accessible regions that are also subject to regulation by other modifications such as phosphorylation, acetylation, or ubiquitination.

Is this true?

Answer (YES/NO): YES